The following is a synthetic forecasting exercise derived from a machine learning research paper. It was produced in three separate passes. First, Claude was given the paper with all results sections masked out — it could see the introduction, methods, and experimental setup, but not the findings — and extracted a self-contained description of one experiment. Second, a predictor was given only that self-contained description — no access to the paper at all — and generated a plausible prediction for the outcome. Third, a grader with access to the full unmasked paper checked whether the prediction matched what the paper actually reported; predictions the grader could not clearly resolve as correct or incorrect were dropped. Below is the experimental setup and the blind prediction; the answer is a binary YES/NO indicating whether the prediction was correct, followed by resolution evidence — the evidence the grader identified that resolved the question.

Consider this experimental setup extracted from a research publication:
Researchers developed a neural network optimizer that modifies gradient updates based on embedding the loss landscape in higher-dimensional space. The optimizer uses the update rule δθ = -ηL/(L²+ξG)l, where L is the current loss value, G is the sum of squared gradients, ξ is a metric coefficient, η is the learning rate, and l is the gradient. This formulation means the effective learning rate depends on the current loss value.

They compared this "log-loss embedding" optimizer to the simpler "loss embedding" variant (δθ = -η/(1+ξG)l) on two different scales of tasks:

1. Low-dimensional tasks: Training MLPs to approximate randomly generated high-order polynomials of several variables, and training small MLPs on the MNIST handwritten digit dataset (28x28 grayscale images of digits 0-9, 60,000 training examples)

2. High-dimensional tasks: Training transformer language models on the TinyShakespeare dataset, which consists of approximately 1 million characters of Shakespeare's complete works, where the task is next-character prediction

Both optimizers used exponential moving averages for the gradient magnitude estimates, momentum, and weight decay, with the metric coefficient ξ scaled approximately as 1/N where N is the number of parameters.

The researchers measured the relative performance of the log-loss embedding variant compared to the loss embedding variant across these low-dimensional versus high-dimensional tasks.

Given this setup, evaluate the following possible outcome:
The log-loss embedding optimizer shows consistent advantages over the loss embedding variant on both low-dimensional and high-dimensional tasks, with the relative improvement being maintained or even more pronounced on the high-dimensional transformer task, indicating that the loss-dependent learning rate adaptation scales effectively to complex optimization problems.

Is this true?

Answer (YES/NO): NO